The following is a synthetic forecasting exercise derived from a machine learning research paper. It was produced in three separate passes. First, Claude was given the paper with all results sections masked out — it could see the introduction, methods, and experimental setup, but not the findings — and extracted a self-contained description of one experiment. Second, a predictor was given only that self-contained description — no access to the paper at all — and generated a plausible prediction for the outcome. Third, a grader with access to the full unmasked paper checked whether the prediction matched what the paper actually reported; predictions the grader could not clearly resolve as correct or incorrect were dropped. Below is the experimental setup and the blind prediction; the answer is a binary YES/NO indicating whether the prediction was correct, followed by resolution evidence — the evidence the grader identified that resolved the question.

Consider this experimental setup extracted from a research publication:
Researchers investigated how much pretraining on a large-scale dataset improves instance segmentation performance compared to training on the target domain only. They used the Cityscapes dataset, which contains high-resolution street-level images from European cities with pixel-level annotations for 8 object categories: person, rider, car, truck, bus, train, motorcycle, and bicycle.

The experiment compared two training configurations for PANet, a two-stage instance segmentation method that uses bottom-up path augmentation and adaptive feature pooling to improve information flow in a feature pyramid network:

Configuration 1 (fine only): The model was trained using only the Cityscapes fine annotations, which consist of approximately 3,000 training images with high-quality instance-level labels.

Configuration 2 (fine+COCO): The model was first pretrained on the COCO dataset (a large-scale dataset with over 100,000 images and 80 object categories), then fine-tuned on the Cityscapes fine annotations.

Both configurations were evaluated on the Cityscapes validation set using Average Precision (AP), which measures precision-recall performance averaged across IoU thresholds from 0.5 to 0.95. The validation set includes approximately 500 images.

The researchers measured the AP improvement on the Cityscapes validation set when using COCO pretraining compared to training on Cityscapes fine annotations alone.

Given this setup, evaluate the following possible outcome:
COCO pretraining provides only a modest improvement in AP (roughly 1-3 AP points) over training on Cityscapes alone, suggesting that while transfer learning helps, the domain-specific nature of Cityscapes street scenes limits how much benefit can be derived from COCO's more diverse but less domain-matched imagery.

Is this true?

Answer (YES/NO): NO